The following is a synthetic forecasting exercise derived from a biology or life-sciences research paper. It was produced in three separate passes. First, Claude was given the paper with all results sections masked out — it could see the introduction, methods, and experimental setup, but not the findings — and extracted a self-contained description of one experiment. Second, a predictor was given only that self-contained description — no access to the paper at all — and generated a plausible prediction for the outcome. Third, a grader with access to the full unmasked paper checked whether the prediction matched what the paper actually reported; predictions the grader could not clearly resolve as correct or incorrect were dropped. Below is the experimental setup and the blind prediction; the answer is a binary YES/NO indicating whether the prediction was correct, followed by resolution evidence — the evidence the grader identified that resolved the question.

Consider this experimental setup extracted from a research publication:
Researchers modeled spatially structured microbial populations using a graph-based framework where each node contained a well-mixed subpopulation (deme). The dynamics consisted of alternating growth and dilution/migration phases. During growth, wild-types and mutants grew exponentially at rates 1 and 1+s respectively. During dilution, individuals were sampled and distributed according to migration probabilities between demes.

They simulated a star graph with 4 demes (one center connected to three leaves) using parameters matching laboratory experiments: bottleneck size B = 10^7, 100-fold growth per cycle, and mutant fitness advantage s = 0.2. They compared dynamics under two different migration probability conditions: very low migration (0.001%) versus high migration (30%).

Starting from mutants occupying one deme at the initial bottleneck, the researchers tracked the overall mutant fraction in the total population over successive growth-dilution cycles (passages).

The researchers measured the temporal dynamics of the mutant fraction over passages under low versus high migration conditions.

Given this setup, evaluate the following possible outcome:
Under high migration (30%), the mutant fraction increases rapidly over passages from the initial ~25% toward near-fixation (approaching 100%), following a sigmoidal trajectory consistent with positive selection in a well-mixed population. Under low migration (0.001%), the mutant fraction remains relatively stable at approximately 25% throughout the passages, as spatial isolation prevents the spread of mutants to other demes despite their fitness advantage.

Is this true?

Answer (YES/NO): NO